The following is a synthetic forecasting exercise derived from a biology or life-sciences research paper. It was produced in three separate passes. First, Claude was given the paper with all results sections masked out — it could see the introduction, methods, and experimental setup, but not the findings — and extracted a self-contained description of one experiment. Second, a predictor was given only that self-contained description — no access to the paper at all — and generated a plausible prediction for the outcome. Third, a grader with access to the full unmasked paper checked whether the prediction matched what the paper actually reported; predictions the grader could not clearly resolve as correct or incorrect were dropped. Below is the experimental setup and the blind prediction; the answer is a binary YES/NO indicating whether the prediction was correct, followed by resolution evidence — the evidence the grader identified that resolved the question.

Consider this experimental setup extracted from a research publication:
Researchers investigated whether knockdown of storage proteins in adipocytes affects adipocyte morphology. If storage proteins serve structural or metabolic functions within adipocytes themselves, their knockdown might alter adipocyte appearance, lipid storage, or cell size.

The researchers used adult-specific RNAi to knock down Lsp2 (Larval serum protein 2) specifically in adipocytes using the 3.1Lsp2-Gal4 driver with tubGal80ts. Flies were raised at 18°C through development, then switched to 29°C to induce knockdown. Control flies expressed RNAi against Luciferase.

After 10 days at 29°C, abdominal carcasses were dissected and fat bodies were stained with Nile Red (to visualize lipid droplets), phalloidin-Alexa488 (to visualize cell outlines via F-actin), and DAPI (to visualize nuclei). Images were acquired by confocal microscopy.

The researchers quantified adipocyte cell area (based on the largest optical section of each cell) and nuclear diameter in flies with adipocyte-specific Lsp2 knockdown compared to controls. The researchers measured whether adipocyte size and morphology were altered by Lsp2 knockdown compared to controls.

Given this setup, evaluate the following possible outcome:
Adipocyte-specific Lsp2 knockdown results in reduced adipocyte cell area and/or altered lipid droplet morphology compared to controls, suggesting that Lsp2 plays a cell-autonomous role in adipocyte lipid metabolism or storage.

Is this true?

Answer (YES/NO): NO